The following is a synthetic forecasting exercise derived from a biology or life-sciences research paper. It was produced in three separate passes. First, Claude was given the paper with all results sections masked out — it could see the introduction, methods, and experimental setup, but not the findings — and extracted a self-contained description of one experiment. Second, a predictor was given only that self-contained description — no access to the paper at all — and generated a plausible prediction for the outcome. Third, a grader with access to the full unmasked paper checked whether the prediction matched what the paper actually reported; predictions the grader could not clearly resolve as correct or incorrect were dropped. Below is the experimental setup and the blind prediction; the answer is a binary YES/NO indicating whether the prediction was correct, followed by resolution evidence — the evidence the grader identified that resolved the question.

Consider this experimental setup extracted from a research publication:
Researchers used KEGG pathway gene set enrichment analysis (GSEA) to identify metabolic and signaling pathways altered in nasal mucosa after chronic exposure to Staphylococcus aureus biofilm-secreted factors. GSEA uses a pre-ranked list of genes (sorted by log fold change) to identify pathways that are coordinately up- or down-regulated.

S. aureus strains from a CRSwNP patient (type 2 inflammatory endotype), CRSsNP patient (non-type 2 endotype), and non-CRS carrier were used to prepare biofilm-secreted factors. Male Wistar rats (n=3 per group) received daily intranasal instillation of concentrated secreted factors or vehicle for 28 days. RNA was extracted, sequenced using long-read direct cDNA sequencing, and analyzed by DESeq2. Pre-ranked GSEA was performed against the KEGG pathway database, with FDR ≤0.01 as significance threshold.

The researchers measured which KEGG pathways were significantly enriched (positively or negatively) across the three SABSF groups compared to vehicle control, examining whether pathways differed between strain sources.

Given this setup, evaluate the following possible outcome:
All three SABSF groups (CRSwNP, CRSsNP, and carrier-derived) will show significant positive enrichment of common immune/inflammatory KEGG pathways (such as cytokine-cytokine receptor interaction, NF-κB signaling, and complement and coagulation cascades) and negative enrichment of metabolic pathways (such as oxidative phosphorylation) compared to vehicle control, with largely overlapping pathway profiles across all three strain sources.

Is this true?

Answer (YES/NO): NO